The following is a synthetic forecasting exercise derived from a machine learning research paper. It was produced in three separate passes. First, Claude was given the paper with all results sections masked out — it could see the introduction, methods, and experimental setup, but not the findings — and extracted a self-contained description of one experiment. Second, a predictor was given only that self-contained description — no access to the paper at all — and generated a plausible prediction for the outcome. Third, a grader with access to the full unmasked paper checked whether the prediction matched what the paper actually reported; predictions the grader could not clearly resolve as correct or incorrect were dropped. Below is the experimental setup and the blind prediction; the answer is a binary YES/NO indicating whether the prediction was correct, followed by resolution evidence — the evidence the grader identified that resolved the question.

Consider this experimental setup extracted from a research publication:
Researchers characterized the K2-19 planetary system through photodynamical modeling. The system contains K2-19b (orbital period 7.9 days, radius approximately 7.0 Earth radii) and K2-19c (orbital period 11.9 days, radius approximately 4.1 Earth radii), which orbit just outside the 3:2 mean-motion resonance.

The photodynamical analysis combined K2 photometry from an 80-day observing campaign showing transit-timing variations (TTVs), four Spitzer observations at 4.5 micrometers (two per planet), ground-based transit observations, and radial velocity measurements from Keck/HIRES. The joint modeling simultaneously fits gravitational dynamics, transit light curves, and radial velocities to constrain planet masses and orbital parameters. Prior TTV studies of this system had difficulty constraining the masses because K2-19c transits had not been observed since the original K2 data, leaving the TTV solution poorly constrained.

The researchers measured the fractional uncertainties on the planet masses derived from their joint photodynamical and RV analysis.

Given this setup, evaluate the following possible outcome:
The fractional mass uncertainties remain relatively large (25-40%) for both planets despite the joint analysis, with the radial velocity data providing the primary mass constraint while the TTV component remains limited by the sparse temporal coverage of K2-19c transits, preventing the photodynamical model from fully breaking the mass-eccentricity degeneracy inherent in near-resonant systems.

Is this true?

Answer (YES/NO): NO